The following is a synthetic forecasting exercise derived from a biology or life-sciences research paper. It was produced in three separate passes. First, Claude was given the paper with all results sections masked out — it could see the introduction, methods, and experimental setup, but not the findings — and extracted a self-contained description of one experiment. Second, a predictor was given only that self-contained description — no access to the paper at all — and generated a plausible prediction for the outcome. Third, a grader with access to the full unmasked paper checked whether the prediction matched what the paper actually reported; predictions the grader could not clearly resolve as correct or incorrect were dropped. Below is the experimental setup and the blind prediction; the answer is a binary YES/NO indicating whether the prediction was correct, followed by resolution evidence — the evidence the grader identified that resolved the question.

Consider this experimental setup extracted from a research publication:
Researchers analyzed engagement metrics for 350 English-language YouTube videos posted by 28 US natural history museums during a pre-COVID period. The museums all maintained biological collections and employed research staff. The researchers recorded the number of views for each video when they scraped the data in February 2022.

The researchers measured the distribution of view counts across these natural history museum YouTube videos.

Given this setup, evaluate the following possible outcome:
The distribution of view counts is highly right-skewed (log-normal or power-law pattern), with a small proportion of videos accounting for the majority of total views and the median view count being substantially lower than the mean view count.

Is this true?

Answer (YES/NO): YES